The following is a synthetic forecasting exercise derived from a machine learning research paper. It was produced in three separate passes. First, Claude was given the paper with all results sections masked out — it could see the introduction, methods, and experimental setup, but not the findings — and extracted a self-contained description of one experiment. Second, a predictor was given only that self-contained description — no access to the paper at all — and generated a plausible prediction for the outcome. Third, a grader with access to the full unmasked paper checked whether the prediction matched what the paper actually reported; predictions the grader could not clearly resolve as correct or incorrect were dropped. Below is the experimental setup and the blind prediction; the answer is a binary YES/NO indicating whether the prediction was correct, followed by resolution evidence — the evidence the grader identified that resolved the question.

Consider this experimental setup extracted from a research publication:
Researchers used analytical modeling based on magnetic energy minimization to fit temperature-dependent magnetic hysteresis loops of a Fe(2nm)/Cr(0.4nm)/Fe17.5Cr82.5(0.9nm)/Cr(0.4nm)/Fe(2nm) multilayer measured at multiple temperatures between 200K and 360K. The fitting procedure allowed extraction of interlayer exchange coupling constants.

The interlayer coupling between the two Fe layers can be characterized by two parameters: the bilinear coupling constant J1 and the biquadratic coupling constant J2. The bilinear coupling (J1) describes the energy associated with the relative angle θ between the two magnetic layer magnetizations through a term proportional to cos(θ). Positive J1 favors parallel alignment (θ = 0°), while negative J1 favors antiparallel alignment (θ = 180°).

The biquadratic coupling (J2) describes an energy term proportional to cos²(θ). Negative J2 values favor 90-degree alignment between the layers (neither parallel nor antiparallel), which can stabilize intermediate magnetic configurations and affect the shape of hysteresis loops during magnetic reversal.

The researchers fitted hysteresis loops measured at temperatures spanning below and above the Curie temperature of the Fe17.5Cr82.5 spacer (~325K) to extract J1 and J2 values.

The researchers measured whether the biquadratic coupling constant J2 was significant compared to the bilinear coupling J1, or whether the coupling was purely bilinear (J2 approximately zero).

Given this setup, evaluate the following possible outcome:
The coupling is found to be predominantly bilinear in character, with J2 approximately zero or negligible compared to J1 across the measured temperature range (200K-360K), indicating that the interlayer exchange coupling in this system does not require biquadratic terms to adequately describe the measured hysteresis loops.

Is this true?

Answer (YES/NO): NO